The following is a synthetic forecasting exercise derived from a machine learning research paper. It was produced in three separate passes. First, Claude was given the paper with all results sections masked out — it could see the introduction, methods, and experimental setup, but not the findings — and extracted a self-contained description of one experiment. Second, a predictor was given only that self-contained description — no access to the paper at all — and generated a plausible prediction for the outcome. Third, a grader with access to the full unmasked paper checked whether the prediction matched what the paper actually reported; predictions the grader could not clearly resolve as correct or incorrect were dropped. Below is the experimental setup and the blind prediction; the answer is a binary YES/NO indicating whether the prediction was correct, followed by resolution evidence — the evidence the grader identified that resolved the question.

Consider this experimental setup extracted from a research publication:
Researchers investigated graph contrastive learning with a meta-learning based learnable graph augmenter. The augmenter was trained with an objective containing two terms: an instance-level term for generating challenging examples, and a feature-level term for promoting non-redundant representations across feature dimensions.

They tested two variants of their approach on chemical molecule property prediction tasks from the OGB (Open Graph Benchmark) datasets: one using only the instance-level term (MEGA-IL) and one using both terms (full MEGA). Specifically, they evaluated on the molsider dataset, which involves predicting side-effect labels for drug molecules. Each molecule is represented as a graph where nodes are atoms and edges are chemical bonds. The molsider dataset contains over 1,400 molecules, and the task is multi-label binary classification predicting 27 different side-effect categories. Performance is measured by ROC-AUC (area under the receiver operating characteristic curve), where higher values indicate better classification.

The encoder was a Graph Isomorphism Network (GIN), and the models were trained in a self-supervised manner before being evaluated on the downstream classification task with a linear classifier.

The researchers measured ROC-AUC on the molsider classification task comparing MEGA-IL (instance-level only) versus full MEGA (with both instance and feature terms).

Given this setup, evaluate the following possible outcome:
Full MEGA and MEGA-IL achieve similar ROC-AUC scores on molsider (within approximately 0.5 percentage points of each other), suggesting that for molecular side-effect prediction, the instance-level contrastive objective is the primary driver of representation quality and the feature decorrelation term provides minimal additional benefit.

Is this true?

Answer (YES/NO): YES